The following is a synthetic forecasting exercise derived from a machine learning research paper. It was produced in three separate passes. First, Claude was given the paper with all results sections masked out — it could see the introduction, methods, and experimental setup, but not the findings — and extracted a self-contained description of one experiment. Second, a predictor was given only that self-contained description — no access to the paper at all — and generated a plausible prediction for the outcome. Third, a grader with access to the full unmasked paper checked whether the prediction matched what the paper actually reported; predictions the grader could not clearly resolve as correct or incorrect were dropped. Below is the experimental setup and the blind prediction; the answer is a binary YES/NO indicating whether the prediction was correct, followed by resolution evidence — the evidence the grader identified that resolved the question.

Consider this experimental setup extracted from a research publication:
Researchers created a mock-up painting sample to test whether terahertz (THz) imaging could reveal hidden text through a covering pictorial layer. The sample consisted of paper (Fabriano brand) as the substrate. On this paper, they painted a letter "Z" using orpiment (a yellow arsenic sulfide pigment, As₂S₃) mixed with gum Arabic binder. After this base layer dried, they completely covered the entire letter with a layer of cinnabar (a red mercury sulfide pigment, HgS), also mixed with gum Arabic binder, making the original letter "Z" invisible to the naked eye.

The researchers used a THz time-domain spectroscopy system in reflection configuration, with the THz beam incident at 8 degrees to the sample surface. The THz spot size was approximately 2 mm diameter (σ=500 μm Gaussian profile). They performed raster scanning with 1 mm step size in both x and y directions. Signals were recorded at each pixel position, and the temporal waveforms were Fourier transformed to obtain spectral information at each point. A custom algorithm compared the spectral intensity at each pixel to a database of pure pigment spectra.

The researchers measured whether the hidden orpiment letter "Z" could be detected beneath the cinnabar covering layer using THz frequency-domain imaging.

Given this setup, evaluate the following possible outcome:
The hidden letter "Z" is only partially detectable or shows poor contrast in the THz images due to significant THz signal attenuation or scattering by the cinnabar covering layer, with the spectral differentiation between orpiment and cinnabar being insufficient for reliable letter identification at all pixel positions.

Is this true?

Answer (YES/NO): NO